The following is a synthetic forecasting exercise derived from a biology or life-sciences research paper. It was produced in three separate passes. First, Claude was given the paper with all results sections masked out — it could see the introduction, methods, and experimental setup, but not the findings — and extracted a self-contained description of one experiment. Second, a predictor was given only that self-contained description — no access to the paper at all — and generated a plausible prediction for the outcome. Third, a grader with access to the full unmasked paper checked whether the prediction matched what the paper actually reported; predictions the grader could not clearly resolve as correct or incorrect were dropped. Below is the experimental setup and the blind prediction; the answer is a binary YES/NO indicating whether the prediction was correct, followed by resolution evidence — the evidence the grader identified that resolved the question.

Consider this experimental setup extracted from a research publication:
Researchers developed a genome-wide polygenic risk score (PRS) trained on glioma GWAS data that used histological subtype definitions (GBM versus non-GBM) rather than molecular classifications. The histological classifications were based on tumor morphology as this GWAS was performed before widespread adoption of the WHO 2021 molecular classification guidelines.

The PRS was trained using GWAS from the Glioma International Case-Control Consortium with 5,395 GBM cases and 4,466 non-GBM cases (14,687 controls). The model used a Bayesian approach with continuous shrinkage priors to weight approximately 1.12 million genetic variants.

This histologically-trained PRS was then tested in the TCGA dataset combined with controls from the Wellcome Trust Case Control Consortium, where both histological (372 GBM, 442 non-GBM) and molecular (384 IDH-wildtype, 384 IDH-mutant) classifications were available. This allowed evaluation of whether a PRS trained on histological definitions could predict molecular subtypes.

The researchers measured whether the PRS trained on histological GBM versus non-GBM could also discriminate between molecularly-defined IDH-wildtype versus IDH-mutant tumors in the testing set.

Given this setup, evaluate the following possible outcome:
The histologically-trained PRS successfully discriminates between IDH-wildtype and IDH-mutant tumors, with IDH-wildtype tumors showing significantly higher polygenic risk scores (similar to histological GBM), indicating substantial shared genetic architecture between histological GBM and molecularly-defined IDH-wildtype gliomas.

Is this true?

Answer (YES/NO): YES